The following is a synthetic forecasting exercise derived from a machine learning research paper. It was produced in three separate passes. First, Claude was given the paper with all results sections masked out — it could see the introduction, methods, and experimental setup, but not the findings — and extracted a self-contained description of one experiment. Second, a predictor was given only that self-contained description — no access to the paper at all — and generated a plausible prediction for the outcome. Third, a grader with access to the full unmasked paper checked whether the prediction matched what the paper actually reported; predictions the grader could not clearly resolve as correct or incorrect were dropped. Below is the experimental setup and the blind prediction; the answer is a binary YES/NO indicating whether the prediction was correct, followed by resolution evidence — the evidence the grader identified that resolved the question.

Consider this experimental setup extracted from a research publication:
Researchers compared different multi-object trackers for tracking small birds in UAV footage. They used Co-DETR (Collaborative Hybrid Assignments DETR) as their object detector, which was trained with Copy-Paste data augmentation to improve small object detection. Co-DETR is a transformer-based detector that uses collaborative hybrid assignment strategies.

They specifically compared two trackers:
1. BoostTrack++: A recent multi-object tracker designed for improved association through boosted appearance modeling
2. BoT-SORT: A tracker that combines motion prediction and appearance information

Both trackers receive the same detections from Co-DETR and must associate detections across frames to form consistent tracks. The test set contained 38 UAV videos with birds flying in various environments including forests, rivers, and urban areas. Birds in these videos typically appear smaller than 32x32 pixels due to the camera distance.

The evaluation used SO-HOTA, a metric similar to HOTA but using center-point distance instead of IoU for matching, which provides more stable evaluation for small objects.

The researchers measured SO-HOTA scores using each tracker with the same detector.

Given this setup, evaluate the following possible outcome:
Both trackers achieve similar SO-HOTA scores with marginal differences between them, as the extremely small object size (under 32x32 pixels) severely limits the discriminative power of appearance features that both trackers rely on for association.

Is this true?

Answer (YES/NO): NO